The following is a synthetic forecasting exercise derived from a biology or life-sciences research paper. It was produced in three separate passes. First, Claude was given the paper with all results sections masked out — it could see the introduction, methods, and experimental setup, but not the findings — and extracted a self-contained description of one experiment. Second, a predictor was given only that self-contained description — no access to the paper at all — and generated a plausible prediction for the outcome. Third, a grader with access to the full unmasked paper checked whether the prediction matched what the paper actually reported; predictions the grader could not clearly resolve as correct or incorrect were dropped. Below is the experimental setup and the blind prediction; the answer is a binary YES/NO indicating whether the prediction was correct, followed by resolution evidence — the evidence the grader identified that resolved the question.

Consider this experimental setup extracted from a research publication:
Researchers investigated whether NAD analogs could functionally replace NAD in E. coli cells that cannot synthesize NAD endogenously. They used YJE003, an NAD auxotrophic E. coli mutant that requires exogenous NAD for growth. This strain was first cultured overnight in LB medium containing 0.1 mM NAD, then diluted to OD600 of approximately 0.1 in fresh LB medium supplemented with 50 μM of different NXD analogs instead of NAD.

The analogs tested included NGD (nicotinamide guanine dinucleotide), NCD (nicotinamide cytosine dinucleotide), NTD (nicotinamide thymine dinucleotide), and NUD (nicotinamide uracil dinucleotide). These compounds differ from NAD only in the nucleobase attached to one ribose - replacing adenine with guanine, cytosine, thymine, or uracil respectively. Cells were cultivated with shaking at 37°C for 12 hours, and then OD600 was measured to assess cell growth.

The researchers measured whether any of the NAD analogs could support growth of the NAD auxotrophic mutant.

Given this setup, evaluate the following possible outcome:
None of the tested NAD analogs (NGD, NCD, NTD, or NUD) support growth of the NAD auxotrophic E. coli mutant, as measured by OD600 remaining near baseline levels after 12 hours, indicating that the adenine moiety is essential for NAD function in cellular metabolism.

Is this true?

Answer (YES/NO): NO